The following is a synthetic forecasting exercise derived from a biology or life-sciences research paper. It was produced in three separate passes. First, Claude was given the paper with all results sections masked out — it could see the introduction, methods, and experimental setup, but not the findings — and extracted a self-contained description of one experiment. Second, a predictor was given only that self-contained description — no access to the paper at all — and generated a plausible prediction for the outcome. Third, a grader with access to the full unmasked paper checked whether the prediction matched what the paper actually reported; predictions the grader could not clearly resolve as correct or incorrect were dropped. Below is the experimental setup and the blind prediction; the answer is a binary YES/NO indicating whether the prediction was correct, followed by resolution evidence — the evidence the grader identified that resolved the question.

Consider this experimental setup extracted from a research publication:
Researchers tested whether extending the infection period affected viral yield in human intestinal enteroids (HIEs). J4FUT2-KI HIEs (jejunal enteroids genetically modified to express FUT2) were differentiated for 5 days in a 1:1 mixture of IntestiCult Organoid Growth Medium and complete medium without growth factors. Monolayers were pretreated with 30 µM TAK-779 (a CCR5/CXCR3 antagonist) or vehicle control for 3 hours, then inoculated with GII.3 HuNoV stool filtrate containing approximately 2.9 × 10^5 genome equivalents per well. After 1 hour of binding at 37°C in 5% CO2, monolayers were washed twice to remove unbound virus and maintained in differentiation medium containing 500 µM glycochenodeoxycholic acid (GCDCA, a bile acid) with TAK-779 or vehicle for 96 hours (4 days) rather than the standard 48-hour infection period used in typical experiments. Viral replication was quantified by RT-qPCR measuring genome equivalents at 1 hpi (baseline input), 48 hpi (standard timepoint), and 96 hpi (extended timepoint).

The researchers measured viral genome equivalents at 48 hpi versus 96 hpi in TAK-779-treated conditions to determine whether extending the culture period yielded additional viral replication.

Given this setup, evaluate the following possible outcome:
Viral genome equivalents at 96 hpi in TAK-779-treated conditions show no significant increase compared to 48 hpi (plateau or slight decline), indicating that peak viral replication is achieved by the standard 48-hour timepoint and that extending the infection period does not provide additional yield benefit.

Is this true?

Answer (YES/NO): YES